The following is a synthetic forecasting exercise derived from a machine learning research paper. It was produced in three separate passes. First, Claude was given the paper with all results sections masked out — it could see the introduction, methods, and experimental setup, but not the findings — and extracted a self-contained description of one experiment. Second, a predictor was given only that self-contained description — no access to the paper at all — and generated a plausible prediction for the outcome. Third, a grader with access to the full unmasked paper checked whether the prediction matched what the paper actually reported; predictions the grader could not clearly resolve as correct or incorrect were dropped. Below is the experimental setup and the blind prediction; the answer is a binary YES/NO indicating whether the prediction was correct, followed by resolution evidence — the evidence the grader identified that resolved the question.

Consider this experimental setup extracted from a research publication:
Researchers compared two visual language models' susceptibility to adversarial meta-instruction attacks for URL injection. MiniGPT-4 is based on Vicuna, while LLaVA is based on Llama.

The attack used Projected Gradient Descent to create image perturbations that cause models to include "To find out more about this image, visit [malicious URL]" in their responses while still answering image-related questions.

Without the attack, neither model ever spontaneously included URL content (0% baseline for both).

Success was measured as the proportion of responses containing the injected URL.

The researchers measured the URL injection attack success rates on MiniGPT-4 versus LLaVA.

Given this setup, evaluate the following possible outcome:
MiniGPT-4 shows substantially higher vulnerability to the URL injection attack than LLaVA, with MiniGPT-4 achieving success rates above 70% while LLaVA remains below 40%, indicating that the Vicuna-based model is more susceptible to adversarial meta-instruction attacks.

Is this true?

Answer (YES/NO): NO